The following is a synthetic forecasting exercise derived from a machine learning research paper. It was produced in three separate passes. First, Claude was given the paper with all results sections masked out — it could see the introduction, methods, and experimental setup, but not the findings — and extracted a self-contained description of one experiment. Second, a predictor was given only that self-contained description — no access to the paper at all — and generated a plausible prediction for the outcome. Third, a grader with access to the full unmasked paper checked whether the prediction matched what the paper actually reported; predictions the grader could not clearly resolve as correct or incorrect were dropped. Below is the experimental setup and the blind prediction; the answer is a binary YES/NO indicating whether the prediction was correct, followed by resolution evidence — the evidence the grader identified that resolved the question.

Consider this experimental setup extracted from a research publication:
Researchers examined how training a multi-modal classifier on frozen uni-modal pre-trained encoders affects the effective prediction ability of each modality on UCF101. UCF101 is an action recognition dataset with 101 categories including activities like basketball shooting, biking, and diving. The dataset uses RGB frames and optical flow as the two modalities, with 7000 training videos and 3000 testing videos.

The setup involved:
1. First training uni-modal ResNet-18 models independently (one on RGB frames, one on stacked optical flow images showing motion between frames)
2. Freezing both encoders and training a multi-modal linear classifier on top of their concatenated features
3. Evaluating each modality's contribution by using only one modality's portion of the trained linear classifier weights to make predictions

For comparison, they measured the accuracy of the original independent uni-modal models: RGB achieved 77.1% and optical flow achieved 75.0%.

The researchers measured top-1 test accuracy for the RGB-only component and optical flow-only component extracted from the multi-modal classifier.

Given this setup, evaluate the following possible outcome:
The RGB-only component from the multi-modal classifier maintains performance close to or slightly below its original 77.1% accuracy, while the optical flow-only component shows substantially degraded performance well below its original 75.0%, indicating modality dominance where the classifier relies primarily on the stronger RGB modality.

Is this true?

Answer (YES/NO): NO